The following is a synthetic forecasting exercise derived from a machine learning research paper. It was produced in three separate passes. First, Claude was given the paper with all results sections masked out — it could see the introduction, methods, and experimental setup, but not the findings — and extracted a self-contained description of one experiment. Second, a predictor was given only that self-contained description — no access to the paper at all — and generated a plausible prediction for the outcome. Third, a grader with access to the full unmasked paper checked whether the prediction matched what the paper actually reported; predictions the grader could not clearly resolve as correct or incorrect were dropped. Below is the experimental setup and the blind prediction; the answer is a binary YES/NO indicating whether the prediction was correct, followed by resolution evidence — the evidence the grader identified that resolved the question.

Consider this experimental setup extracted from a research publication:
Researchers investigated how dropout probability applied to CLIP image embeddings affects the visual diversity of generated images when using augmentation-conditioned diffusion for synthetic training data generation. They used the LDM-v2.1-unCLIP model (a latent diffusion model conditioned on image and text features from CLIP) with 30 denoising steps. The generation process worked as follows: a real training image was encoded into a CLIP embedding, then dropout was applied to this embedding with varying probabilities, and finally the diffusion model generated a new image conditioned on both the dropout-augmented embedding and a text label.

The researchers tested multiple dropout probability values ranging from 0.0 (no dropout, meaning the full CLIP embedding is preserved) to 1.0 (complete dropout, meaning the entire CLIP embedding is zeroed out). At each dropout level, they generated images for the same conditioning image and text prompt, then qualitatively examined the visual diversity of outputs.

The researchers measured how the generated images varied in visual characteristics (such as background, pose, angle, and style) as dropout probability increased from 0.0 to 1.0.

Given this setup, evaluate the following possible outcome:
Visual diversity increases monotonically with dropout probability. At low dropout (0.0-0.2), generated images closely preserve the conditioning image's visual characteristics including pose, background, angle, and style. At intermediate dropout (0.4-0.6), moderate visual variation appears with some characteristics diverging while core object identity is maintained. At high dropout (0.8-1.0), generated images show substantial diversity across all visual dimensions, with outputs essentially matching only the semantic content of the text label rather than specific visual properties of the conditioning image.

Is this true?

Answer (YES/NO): NO